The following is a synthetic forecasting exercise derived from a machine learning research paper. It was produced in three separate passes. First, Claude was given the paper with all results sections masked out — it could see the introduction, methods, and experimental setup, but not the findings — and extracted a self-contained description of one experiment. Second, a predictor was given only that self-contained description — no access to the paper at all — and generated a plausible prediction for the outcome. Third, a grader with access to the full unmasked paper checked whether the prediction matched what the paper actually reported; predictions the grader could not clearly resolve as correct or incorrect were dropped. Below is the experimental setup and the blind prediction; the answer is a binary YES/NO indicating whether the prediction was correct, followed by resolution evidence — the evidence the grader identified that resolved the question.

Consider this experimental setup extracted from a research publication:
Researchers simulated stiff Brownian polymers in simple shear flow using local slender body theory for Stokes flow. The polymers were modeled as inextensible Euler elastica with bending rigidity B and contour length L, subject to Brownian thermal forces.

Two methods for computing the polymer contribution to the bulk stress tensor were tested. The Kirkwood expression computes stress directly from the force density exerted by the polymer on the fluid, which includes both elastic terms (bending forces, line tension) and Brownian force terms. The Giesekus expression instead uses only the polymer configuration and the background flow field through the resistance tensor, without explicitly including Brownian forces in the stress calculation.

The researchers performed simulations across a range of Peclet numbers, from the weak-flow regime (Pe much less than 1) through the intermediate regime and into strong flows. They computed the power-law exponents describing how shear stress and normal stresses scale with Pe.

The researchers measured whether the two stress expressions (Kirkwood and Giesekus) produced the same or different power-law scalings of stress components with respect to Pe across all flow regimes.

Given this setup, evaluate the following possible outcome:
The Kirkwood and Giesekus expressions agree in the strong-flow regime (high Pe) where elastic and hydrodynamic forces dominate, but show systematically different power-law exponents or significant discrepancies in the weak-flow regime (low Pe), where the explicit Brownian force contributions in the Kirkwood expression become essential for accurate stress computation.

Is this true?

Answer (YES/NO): NO